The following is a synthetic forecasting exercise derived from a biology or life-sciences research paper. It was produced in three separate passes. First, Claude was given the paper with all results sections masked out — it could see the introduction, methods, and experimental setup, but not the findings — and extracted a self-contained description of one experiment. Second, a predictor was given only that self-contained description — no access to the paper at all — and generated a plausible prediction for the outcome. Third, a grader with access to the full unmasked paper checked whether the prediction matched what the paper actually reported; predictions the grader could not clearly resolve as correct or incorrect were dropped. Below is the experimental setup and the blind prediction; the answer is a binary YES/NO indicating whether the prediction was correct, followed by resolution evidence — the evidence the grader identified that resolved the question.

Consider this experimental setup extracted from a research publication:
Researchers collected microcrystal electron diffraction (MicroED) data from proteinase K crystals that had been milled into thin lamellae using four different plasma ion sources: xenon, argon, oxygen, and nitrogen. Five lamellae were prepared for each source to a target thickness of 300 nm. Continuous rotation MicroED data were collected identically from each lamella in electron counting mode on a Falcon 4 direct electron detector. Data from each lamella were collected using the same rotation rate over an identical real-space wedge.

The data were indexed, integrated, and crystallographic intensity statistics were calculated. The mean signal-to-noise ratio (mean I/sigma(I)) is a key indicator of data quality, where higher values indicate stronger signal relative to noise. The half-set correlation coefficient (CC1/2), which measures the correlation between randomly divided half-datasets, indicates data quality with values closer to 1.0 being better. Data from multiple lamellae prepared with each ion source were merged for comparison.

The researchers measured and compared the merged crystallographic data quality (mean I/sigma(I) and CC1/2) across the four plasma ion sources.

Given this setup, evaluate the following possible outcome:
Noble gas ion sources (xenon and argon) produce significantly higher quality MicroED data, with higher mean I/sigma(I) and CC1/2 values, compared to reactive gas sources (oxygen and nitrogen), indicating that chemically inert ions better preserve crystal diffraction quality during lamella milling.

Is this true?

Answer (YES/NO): YES